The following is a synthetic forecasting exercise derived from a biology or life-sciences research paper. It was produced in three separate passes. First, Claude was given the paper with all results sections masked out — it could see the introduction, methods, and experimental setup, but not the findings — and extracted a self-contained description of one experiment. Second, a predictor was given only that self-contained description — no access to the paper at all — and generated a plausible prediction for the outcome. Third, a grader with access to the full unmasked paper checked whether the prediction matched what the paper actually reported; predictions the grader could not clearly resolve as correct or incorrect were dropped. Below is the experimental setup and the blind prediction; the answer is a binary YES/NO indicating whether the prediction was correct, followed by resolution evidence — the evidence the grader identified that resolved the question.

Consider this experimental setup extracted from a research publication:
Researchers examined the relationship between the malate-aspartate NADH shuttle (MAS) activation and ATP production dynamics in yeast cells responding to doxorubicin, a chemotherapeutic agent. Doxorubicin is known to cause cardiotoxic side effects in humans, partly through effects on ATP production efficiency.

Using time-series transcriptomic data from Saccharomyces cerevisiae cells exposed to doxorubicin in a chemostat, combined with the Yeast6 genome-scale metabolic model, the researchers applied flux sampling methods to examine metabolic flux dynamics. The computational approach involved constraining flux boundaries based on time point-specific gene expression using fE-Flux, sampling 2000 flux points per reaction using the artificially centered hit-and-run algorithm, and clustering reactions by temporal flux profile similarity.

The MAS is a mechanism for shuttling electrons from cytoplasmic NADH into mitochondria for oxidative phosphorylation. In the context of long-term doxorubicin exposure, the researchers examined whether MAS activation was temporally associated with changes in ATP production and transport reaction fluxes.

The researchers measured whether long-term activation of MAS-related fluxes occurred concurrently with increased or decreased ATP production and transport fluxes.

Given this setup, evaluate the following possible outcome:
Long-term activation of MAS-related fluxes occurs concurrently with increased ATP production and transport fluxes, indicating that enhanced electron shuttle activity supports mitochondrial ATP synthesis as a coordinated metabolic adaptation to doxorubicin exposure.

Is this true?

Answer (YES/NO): YES